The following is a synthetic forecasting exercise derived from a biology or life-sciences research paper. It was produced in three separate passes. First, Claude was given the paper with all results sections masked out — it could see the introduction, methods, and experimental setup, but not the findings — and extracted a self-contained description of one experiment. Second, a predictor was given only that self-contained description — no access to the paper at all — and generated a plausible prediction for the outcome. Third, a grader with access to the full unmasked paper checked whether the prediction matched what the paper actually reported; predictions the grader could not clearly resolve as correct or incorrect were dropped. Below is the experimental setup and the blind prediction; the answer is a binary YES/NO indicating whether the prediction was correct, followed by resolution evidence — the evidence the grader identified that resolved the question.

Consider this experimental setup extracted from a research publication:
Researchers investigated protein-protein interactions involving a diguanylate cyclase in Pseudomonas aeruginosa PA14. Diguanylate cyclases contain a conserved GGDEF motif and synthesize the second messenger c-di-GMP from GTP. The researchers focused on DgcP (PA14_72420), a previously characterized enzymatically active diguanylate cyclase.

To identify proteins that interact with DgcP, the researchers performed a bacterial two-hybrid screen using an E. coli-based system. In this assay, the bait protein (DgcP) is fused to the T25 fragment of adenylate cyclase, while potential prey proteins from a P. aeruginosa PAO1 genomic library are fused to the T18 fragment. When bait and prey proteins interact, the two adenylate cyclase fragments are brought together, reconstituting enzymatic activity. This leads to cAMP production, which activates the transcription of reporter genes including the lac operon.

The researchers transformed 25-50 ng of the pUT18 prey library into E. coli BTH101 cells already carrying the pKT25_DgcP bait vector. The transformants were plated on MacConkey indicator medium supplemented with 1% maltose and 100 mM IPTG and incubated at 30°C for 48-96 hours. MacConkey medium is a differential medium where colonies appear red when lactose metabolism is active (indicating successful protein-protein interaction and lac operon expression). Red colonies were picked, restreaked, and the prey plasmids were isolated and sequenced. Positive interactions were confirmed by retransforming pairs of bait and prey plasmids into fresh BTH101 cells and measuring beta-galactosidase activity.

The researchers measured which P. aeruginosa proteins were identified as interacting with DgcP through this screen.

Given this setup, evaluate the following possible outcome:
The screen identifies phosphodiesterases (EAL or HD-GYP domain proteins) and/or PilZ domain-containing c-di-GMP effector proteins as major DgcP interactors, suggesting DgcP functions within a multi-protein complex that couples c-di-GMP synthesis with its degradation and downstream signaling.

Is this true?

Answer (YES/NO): NO